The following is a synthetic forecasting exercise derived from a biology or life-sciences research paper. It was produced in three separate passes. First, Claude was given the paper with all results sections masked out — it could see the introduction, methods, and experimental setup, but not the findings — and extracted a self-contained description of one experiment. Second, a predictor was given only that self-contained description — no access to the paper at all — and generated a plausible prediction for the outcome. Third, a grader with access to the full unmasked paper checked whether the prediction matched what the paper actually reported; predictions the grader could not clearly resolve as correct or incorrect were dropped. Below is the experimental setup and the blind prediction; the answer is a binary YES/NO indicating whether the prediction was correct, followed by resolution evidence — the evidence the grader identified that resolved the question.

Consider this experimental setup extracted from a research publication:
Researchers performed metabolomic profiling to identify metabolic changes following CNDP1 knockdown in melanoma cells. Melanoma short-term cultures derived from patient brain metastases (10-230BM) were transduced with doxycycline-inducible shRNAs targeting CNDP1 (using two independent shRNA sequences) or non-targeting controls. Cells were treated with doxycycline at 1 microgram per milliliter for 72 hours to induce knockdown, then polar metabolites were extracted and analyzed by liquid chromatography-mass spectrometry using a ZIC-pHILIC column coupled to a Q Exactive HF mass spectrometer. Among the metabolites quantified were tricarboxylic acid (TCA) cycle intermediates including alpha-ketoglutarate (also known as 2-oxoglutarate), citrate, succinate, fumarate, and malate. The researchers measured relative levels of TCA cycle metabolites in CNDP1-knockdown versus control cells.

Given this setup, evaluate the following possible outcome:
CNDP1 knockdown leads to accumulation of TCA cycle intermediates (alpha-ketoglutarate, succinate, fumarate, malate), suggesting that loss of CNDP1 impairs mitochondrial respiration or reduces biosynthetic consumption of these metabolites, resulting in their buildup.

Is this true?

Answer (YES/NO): NO